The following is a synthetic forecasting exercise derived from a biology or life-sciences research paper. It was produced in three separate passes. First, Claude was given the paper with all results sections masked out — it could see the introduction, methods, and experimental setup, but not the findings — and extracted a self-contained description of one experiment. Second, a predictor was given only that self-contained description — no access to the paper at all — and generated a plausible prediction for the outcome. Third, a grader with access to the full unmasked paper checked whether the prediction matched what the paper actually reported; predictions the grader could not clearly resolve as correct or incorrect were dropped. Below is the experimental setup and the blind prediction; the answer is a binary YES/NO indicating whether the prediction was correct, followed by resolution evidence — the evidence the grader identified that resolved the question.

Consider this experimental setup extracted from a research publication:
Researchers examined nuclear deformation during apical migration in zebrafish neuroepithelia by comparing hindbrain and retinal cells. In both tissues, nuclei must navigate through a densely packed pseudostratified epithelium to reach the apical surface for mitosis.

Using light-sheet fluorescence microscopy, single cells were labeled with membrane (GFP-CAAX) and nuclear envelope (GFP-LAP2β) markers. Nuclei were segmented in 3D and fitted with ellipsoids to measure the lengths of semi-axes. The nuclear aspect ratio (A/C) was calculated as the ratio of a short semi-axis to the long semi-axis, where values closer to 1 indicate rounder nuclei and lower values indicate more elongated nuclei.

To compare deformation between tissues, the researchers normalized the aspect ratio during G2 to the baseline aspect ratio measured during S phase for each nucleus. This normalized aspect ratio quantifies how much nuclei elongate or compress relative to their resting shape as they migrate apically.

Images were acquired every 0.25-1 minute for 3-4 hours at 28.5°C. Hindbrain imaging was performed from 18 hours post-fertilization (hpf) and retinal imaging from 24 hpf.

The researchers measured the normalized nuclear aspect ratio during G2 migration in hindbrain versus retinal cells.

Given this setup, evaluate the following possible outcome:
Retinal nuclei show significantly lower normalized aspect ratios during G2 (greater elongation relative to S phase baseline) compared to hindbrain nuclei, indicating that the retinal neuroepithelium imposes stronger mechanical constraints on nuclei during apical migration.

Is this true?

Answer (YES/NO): NO